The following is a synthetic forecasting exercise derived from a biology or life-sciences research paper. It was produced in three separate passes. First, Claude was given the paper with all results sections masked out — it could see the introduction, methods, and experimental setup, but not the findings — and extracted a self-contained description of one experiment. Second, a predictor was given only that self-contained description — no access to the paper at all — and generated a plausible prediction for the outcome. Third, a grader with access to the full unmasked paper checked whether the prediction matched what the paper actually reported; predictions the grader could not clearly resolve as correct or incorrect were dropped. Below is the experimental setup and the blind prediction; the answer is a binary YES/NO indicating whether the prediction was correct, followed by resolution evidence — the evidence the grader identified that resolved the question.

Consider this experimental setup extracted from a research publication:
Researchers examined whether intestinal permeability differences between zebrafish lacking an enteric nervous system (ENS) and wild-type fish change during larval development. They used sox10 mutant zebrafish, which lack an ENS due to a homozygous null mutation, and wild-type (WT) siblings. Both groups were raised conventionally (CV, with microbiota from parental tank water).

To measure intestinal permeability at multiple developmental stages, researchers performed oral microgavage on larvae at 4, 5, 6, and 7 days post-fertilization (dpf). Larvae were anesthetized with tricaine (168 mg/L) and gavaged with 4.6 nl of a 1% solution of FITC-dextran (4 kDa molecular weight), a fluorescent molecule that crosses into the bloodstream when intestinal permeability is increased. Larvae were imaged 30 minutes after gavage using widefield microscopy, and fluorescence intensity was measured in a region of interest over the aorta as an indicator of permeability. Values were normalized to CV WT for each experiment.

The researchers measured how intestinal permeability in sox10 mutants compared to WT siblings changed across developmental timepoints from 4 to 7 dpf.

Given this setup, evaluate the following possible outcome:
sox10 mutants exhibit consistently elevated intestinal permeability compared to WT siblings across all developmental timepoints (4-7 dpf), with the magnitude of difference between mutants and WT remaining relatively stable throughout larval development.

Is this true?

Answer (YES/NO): NO